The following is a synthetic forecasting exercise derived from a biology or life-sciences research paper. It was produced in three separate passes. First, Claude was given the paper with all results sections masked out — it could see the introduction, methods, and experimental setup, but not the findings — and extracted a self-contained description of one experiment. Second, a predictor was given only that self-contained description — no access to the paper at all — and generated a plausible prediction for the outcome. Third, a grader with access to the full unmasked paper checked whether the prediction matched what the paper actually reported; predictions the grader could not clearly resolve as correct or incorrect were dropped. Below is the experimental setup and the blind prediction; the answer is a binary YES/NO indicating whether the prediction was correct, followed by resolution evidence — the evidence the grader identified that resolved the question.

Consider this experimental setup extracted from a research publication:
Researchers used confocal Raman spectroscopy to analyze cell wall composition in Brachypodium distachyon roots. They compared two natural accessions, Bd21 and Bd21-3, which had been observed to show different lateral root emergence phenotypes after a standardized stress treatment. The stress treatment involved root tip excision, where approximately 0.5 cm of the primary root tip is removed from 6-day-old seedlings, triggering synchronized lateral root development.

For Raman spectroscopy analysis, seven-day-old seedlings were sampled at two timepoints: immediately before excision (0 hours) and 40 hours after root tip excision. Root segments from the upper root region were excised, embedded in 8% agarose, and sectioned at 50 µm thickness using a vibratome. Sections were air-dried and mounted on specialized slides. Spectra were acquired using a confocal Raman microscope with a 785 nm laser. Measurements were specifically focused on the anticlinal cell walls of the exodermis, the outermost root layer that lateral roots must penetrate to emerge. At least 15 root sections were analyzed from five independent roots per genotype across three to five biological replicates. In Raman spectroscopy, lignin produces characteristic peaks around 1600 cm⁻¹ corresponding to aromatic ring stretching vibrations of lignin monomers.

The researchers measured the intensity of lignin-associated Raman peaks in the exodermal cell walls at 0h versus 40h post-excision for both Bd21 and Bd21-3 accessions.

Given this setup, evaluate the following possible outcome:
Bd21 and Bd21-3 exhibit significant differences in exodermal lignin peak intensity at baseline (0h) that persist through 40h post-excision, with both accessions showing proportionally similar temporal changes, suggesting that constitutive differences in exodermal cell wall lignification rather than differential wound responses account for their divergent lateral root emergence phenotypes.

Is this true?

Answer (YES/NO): NO